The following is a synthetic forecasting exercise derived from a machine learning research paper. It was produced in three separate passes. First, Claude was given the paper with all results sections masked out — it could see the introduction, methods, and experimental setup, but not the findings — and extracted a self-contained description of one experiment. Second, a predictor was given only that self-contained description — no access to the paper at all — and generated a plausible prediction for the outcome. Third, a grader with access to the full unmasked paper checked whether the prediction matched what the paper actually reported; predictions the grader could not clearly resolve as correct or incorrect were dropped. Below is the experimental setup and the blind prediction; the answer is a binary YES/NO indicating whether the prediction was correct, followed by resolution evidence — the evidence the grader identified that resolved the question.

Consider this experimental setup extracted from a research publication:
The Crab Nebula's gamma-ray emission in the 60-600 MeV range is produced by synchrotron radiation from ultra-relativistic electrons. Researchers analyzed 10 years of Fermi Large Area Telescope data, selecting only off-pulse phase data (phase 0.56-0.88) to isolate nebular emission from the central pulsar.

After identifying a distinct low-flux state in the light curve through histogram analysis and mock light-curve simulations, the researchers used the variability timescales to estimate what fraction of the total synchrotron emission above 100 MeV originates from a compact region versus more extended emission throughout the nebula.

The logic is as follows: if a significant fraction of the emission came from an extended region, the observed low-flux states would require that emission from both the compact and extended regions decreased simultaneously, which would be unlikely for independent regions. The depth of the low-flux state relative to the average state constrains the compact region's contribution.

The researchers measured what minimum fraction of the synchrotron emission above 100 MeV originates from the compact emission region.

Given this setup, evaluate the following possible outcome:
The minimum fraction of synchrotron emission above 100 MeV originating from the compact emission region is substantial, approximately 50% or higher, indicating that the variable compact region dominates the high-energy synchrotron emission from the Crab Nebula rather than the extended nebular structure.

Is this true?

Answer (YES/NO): YES